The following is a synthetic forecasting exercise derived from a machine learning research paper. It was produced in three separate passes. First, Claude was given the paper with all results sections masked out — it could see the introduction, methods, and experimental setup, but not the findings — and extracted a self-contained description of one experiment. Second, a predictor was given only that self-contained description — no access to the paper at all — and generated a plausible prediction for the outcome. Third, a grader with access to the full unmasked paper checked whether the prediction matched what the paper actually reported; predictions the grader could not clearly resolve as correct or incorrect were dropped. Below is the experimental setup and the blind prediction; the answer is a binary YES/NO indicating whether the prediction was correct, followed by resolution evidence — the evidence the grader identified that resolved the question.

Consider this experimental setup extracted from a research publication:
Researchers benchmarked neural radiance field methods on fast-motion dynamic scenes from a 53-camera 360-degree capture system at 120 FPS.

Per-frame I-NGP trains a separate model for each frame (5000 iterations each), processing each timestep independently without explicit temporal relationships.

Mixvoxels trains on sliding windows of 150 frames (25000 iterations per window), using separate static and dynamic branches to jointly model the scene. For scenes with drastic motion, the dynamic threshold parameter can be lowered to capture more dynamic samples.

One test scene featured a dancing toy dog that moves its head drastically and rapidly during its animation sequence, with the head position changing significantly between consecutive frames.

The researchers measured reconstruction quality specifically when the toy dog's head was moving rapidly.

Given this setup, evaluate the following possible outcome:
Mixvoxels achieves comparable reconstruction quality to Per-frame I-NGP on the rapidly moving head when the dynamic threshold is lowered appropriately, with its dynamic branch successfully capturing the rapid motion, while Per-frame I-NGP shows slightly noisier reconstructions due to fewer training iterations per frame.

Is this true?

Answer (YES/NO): NO